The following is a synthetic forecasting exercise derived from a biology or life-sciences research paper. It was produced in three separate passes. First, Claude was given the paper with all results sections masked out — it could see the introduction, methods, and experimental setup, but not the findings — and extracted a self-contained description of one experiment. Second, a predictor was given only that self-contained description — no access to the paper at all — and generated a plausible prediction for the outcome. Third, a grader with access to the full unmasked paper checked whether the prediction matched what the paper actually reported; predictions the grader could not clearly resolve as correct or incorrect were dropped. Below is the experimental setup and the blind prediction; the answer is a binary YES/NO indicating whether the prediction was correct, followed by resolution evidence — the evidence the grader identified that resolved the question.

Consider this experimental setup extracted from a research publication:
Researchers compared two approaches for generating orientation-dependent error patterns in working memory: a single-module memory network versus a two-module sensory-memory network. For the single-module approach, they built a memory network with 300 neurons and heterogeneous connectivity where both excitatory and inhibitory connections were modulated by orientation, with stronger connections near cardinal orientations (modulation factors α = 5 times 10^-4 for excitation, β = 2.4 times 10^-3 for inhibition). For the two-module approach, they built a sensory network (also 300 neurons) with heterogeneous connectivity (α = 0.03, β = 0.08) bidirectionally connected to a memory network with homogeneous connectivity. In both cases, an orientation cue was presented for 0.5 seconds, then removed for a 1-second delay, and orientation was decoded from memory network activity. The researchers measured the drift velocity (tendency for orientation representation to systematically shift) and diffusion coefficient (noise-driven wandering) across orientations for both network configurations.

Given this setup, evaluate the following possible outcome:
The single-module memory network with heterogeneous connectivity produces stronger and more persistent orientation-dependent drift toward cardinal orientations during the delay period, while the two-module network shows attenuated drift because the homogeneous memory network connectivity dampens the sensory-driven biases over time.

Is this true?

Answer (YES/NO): NO